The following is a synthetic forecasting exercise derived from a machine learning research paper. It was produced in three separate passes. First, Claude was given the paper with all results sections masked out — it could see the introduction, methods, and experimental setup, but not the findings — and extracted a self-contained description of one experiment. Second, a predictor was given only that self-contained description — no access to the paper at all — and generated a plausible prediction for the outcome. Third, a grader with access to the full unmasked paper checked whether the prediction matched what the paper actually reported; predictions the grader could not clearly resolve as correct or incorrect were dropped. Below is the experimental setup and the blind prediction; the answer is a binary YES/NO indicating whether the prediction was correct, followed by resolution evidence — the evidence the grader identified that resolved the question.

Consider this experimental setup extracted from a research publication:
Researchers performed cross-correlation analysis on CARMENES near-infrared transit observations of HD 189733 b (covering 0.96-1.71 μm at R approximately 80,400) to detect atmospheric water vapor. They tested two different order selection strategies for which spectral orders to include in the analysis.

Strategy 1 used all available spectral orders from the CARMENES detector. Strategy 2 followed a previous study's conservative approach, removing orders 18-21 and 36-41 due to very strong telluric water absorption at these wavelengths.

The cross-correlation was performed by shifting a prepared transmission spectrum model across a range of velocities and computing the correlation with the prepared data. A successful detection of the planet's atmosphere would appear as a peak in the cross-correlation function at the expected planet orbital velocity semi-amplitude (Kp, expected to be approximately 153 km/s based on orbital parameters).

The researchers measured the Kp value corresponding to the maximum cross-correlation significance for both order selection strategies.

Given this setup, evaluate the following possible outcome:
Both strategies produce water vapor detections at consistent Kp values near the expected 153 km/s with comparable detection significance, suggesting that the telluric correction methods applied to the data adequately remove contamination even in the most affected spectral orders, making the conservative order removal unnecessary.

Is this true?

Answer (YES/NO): NO